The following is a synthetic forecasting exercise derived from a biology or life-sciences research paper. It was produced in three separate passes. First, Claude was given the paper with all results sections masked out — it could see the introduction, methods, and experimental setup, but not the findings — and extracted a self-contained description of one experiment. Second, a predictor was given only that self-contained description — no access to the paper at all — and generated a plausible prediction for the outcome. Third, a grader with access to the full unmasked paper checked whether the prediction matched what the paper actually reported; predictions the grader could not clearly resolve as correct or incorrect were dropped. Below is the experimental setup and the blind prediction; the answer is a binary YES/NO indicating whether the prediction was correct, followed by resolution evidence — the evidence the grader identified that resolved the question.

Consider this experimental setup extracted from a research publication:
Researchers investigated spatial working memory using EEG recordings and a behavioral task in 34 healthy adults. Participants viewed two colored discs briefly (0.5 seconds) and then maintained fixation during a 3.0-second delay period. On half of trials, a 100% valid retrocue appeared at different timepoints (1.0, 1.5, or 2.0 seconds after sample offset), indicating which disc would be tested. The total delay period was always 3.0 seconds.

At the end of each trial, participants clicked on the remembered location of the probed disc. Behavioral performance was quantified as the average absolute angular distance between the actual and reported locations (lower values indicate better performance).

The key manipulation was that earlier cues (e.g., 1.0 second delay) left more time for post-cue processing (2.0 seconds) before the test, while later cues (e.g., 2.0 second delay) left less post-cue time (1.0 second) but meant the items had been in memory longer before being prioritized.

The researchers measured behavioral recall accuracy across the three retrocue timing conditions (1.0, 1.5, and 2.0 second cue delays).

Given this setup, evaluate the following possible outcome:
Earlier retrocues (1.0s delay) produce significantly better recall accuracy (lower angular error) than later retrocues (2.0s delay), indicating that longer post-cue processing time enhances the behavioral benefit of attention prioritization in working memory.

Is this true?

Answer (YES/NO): NO